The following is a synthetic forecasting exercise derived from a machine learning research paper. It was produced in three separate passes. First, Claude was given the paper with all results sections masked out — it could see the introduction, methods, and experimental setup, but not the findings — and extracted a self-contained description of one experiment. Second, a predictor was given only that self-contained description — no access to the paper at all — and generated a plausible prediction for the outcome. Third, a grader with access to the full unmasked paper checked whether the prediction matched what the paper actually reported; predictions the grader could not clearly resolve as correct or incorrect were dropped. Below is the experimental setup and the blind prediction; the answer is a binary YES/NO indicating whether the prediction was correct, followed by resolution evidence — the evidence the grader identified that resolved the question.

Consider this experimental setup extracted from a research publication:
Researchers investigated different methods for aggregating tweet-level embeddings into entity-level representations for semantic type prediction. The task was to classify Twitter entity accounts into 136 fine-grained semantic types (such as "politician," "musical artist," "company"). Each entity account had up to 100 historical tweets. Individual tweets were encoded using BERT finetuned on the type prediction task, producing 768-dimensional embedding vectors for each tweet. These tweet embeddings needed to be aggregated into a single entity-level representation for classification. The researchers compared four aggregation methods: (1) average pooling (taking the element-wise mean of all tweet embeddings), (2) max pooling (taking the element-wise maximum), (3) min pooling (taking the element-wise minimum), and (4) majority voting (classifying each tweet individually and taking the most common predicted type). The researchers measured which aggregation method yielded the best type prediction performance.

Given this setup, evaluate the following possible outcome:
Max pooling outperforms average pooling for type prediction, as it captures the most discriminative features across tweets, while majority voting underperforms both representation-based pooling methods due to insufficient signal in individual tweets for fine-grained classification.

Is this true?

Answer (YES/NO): NO